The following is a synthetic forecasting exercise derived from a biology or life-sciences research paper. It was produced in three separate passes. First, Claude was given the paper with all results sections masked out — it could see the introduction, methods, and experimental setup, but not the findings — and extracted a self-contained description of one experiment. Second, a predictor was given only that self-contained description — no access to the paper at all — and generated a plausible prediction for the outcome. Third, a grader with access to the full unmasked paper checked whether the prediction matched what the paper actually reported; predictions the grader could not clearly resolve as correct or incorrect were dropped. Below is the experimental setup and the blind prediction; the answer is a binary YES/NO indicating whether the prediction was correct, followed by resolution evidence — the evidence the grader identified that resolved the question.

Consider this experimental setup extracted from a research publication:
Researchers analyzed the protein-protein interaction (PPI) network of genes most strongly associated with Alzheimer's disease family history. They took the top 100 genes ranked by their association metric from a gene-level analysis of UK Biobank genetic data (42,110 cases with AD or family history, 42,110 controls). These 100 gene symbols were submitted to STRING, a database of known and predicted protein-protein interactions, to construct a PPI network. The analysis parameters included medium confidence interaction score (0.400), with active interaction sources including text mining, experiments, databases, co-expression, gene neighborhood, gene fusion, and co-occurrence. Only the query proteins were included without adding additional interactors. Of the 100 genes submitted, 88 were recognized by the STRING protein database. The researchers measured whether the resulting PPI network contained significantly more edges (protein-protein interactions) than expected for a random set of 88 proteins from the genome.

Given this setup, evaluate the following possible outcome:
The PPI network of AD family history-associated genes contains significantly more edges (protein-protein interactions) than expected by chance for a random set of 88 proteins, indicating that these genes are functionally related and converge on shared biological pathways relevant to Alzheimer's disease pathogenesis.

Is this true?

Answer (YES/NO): YES